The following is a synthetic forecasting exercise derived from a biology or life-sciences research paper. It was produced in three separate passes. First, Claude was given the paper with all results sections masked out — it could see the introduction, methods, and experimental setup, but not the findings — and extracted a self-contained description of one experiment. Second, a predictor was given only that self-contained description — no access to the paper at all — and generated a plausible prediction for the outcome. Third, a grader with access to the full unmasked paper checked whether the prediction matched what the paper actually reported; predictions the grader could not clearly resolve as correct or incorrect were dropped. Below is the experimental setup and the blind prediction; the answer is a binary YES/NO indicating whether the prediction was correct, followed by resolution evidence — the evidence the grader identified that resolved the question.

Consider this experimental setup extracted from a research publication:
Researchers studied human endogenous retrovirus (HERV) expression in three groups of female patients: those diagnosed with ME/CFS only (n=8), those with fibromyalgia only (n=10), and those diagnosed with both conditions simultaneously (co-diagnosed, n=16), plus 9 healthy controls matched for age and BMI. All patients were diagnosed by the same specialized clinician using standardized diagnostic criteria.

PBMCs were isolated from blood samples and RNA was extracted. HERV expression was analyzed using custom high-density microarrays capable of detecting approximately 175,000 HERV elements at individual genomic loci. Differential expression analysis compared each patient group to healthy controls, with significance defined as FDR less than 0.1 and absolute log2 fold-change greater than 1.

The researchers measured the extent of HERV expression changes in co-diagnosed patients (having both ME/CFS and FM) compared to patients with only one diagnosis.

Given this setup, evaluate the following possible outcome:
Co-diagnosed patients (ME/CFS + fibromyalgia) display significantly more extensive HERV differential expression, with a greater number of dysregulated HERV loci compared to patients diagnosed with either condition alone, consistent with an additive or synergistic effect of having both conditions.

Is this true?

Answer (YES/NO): NO